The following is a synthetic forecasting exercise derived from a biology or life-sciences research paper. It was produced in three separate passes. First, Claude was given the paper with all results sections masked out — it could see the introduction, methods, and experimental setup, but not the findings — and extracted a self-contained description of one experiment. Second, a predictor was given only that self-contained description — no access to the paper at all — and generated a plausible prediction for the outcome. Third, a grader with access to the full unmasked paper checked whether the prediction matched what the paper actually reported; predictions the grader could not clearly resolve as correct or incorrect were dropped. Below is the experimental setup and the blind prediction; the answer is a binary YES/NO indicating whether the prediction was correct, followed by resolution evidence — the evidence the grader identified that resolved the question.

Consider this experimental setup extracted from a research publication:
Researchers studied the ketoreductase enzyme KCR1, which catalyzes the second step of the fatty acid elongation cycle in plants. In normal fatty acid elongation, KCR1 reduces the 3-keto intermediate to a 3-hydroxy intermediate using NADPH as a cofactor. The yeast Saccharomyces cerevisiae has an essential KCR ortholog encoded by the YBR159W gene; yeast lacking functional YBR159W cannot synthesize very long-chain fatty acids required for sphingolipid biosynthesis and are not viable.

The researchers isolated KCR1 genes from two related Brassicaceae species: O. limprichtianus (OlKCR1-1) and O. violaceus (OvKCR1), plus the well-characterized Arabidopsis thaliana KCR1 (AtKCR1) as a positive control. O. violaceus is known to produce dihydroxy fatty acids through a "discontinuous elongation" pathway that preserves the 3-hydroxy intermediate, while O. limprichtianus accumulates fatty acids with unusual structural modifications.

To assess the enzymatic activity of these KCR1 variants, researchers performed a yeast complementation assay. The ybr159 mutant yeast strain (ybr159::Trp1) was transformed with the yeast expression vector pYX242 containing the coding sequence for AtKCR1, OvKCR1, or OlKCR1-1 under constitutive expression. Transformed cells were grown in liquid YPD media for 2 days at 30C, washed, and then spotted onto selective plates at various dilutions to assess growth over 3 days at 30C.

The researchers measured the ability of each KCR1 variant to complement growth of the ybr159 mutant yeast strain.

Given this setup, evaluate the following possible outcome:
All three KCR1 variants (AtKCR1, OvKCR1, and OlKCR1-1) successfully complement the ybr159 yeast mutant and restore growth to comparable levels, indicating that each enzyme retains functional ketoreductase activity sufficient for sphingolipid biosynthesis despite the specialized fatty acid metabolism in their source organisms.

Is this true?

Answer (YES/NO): NO